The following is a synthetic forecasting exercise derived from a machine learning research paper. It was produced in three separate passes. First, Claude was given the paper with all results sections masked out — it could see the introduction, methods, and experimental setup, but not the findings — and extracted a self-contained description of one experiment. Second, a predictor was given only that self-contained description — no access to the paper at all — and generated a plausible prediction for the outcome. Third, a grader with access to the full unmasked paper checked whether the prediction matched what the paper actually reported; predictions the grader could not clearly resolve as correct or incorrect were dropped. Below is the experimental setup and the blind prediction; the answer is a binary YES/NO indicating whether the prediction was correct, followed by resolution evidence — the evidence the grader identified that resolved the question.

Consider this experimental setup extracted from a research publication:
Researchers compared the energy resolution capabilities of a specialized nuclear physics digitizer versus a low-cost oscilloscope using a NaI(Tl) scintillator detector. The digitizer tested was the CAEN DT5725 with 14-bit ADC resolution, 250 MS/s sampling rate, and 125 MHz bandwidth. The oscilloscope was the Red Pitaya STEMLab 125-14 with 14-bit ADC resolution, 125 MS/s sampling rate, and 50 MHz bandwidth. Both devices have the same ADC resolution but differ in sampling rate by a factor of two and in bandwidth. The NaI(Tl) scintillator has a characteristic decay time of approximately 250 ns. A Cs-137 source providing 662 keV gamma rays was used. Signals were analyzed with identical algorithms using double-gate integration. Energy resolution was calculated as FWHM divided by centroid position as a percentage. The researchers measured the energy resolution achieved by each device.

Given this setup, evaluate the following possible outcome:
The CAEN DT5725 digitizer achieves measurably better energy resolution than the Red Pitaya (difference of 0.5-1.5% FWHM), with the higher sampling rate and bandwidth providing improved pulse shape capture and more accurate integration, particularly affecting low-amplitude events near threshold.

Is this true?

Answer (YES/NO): NO